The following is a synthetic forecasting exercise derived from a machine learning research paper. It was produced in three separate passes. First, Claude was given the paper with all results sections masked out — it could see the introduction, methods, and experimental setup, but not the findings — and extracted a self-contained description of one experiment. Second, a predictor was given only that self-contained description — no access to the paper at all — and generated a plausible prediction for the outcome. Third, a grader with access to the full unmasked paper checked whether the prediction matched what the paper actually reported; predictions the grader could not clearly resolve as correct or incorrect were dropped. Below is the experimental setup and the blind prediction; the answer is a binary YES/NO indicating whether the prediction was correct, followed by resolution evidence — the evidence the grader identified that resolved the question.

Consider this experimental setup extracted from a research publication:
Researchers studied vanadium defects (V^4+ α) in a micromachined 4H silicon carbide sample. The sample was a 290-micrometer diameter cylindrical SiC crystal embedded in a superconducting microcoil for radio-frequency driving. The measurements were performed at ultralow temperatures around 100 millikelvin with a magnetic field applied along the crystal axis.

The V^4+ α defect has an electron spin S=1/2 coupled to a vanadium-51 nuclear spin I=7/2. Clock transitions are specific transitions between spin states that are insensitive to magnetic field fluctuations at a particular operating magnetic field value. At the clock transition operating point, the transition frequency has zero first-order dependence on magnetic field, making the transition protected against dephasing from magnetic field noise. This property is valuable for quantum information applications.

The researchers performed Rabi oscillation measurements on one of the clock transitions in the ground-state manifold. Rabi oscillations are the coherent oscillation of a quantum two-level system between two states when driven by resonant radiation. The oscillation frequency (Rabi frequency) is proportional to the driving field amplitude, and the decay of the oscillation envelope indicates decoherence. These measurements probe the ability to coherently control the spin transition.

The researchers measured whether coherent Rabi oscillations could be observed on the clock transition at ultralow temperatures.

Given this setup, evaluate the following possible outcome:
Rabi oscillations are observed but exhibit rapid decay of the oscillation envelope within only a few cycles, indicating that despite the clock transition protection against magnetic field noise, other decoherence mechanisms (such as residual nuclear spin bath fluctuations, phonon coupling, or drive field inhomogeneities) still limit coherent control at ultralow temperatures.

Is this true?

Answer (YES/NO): NO